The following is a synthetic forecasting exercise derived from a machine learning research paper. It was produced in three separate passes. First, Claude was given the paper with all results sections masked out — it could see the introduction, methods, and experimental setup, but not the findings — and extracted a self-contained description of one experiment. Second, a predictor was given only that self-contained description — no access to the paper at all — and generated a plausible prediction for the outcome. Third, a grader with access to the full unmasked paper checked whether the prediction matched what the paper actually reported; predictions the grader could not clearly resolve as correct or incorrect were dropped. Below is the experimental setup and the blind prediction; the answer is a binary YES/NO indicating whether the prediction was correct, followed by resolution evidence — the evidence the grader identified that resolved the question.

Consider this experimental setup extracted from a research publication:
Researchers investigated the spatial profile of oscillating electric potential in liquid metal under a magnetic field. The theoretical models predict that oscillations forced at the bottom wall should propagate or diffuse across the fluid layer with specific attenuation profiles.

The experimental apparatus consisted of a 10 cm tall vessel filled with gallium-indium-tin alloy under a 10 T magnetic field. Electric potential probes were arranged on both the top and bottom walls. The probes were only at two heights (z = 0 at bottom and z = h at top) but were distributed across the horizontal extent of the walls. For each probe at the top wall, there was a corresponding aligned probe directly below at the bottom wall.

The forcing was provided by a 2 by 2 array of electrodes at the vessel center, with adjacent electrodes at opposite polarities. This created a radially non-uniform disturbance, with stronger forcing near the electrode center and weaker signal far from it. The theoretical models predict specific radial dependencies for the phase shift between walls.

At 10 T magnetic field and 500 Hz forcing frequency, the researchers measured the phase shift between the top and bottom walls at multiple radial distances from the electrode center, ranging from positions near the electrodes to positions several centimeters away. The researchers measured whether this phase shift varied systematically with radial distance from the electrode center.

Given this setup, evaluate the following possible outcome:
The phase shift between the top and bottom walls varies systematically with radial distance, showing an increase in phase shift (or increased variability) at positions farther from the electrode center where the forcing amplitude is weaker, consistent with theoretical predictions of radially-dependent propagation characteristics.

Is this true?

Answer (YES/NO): YES